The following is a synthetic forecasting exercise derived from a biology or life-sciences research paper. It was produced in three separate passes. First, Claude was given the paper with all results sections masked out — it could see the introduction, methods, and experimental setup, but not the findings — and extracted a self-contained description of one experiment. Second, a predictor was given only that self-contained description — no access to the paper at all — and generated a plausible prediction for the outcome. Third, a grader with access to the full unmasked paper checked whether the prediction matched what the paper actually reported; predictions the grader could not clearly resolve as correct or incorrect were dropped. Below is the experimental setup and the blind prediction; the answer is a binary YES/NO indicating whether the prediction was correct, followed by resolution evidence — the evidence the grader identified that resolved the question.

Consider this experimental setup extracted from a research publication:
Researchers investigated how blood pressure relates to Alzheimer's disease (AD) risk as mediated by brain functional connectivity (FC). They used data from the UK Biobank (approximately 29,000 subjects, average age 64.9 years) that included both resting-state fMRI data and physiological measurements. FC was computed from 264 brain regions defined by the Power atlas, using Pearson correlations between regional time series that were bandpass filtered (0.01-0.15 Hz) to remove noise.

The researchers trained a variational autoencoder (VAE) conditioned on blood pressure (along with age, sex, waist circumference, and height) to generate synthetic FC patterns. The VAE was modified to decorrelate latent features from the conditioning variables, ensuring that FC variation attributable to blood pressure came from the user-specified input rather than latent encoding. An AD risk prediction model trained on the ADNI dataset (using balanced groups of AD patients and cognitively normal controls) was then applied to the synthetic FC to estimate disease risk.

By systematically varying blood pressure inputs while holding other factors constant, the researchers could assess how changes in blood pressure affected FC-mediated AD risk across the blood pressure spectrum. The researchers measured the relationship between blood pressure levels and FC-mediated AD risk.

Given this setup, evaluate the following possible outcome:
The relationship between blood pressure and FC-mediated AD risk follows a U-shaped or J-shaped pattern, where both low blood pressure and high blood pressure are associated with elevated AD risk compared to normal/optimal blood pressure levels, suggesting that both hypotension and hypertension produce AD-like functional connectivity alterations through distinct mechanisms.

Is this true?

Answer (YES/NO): YES